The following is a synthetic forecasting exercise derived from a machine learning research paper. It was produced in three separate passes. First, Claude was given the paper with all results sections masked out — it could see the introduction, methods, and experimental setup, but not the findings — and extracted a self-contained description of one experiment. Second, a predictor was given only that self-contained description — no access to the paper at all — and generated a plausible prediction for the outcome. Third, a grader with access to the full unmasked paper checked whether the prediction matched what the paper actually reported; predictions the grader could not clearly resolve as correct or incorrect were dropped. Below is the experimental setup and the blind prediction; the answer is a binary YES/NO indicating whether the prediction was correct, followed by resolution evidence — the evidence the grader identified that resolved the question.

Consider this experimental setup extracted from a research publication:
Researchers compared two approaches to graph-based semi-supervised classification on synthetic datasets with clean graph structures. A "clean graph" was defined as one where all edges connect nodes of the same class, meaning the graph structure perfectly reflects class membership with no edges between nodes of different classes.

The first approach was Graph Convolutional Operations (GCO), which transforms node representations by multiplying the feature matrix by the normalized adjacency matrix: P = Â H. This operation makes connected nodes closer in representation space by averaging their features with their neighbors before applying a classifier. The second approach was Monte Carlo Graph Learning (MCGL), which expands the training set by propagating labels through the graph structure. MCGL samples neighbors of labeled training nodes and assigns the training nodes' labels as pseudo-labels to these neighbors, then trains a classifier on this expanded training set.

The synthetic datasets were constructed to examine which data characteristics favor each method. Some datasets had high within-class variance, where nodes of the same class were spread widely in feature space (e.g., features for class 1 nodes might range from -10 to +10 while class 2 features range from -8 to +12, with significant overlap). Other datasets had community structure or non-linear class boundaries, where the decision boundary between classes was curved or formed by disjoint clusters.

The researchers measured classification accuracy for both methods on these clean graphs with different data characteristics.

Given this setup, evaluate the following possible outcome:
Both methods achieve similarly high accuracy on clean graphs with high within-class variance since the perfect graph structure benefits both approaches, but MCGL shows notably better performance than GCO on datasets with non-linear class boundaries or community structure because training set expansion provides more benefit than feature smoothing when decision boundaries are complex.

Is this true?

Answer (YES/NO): NO